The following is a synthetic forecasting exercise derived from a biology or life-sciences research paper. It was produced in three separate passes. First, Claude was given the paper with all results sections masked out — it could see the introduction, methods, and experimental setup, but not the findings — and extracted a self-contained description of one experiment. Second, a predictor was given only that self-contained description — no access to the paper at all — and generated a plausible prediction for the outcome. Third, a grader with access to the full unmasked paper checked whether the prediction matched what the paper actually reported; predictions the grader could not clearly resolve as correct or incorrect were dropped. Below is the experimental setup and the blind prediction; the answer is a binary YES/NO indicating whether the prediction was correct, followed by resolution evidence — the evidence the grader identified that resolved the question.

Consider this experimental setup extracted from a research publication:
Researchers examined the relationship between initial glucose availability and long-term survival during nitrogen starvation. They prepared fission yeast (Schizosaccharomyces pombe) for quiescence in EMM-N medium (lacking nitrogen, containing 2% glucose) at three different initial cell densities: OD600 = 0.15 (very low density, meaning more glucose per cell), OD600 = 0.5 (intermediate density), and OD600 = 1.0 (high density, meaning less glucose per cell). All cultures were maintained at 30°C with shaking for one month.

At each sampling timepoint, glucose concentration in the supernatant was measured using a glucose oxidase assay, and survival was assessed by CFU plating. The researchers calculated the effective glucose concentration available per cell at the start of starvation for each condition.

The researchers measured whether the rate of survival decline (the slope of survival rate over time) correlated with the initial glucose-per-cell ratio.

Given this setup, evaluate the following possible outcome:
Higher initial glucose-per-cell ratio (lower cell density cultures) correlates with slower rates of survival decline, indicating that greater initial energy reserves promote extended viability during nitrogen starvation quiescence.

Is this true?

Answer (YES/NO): YES